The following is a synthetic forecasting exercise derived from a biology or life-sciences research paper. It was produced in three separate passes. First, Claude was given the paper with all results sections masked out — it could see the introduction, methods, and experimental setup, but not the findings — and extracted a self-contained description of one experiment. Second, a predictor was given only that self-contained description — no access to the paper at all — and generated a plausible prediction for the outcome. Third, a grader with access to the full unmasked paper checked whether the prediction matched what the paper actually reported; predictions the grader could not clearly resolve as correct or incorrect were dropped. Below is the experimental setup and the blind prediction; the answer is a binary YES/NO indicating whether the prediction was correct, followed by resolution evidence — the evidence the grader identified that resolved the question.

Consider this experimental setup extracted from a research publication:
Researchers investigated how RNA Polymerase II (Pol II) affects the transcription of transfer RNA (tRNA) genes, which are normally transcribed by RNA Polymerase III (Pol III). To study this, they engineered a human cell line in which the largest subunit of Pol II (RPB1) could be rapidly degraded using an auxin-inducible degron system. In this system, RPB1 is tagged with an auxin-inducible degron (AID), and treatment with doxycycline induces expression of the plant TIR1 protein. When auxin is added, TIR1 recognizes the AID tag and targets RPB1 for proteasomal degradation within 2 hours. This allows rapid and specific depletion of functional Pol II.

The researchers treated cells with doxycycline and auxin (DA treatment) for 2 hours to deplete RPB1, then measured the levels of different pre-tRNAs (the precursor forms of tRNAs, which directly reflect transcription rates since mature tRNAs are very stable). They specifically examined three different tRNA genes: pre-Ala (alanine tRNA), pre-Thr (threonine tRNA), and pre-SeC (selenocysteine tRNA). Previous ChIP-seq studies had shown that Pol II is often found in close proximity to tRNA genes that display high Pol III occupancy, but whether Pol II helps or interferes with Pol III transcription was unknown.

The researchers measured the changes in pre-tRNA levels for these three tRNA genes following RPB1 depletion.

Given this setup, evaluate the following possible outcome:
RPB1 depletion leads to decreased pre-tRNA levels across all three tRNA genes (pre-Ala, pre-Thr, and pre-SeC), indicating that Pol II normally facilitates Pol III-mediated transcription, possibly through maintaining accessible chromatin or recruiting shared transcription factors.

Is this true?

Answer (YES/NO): NO